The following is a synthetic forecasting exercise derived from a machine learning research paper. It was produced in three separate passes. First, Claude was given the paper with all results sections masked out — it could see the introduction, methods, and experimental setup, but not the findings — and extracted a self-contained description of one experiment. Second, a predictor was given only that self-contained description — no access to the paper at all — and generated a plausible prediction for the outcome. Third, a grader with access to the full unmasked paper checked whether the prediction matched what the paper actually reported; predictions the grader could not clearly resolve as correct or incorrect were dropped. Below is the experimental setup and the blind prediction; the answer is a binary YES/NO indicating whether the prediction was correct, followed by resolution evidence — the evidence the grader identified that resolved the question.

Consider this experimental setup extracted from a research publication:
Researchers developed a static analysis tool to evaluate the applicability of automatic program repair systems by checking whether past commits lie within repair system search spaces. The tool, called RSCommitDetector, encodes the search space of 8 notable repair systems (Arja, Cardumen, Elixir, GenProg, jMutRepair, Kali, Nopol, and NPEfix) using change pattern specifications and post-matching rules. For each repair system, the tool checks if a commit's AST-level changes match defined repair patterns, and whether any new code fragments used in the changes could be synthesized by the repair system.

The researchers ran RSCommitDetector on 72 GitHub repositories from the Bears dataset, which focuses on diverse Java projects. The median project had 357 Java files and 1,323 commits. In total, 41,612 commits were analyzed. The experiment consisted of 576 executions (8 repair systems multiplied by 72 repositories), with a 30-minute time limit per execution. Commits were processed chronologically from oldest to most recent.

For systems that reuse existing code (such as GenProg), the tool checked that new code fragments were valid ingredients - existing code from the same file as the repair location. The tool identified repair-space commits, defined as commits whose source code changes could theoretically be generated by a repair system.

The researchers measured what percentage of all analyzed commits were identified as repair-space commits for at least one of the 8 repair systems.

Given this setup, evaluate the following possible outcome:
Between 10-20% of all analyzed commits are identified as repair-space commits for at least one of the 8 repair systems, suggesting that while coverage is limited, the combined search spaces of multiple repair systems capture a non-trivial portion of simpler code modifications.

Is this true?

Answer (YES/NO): NO